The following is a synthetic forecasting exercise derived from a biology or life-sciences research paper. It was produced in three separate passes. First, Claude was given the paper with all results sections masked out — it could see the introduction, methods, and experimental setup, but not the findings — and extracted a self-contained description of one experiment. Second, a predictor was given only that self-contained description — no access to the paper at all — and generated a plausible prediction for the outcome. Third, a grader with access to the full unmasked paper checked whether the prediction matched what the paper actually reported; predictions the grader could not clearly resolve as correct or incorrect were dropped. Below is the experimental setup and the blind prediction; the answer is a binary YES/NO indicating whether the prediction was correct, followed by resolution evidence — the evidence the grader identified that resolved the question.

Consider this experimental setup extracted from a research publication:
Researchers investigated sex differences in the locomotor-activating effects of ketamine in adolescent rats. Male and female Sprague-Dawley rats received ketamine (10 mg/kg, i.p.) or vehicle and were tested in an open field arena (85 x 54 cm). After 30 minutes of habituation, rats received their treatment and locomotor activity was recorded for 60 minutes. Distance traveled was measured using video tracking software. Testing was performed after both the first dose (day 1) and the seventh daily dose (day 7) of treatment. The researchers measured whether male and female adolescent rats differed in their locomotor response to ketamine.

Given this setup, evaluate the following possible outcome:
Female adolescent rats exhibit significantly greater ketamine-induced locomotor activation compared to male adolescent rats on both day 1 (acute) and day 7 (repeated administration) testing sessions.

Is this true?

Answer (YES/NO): YES